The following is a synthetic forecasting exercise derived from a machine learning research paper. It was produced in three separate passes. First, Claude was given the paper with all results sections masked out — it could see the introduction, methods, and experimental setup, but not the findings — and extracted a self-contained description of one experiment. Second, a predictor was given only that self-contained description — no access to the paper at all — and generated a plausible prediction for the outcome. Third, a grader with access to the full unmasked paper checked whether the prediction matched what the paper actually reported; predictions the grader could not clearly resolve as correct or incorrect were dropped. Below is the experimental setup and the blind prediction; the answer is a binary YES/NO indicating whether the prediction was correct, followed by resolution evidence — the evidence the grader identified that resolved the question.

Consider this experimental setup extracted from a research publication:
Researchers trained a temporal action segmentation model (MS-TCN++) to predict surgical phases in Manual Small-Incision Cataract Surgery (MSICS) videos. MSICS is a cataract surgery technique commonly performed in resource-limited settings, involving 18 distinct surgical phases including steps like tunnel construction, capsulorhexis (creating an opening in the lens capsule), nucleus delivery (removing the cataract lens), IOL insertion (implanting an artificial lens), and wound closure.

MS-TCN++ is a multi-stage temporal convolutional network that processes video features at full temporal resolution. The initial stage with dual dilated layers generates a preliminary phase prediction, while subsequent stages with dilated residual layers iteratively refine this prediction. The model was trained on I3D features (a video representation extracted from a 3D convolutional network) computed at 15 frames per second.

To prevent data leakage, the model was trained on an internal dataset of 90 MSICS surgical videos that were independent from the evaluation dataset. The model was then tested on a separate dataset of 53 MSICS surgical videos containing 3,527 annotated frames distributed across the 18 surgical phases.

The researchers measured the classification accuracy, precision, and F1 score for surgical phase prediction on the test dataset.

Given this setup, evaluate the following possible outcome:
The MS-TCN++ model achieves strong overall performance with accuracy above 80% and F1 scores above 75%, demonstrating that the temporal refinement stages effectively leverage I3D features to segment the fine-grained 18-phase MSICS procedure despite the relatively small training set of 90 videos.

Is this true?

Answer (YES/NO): NO